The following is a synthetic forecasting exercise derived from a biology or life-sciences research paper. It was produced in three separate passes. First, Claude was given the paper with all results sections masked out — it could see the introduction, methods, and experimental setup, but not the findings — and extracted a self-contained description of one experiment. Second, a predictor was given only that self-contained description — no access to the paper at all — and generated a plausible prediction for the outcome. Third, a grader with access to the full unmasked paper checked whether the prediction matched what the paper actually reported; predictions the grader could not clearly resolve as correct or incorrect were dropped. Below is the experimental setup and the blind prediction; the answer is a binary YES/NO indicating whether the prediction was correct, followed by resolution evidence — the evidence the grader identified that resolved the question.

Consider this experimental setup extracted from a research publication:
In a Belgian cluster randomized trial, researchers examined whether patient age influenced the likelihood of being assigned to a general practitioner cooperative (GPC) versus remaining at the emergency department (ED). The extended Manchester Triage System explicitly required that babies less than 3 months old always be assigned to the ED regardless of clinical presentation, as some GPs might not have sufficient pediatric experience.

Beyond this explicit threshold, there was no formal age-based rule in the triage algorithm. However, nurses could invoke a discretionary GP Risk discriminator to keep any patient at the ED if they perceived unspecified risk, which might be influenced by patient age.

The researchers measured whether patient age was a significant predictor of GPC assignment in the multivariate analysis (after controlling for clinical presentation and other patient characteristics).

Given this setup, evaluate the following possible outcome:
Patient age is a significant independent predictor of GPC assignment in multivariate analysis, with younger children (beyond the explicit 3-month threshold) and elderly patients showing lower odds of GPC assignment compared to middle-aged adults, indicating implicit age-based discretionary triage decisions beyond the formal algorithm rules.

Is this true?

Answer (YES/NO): NO